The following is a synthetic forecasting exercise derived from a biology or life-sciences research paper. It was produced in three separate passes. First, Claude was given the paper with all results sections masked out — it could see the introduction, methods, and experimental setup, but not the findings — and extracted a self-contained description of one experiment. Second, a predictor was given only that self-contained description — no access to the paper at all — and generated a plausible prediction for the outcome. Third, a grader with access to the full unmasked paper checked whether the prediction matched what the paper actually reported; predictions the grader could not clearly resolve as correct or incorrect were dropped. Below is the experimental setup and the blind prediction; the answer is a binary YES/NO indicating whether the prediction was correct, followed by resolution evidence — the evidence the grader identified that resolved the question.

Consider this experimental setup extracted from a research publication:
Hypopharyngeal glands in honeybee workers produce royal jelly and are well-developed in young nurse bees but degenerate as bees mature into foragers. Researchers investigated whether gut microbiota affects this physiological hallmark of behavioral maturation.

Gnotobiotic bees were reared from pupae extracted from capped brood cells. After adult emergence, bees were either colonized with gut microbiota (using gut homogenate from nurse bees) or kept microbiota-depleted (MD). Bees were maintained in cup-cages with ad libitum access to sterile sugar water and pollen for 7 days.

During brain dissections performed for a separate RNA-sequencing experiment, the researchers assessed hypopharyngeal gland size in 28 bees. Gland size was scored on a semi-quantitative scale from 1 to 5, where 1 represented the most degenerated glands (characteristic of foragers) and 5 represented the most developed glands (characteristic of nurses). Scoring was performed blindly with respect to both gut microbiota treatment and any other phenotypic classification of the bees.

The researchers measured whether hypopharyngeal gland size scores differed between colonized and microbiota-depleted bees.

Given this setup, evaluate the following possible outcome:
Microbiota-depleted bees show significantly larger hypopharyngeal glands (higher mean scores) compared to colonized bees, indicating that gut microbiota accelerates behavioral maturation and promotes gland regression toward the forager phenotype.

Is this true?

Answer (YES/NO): NO